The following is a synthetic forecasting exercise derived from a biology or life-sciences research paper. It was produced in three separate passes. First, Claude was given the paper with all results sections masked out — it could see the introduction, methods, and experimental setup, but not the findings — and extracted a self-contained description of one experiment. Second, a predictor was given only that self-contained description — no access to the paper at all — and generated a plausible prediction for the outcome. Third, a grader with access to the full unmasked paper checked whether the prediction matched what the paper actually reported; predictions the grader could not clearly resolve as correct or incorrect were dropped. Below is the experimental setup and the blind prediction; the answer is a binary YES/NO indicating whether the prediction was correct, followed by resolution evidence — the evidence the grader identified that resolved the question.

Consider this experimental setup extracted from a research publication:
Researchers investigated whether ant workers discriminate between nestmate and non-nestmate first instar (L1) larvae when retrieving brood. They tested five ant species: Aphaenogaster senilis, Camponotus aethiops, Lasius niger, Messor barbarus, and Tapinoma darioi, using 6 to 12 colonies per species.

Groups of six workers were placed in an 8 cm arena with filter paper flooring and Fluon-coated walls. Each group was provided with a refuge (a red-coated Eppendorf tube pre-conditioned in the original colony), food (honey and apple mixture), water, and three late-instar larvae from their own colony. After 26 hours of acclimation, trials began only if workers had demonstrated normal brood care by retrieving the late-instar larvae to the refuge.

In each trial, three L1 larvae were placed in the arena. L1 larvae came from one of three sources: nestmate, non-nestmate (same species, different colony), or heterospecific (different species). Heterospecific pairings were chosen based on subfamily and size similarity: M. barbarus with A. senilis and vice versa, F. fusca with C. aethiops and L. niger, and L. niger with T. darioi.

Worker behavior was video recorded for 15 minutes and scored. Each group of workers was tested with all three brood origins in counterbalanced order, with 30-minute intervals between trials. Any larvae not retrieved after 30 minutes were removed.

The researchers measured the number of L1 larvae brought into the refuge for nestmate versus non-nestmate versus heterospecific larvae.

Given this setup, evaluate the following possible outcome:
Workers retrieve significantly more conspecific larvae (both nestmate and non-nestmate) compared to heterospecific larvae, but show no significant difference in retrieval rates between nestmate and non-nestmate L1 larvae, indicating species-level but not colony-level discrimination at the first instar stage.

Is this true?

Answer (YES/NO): NO